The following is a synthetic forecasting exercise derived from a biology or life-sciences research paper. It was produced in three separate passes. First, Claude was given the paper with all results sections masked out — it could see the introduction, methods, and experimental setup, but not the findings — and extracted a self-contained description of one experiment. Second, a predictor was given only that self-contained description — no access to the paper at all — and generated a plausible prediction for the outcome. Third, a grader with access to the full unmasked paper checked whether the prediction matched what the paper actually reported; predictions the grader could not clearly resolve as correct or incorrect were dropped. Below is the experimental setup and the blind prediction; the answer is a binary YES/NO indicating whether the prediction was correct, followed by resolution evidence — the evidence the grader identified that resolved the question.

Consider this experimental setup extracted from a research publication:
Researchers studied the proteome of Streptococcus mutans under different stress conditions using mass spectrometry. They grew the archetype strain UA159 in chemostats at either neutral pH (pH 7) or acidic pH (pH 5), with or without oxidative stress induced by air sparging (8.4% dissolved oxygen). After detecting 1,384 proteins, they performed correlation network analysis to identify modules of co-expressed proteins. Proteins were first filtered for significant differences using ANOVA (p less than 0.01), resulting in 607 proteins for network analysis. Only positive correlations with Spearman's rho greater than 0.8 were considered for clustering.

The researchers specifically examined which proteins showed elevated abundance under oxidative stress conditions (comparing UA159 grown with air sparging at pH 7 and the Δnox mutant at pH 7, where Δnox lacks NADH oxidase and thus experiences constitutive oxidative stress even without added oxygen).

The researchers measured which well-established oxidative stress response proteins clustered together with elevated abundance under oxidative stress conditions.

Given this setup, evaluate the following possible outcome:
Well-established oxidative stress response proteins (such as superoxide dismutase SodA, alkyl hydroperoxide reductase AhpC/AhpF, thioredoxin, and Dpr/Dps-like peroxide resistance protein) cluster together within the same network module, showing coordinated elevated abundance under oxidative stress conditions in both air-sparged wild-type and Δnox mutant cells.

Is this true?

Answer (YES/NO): NO